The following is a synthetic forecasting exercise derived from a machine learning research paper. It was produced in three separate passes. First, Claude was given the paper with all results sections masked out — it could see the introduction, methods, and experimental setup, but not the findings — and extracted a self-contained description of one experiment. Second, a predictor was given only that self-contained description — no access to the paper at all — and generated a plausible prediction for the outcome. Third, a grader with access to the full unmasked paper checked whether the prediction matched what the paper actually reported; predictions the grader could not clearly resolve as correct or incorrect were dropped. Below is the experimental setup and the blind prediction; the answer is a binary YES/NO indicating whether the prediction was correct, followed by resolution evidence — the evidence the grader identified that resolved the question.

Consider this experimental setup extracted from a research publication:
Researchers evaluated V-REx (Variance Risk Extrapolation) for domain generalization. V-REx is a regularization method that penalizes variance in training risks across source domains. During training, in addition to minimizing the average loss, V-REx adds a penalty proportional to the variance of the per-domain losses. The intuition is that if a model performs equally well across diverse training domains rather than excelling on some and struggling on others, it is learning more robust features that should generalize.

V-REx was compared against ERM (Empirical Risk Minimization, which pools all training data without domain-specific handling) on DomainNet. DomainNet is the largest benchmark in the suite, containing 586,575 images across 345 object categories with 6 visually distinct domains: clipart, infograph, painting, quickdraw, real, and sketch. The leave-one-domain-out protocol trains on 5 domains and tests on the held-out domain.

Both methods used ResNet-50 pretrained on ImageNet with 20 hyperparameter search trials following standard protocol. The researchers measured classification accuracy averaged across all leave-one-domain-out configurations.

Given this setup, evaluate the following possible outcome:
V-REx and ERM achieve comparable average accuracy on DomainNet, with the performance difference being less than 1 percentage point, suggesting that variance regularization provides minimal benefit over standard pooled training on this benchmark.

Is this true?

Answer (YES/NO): NO